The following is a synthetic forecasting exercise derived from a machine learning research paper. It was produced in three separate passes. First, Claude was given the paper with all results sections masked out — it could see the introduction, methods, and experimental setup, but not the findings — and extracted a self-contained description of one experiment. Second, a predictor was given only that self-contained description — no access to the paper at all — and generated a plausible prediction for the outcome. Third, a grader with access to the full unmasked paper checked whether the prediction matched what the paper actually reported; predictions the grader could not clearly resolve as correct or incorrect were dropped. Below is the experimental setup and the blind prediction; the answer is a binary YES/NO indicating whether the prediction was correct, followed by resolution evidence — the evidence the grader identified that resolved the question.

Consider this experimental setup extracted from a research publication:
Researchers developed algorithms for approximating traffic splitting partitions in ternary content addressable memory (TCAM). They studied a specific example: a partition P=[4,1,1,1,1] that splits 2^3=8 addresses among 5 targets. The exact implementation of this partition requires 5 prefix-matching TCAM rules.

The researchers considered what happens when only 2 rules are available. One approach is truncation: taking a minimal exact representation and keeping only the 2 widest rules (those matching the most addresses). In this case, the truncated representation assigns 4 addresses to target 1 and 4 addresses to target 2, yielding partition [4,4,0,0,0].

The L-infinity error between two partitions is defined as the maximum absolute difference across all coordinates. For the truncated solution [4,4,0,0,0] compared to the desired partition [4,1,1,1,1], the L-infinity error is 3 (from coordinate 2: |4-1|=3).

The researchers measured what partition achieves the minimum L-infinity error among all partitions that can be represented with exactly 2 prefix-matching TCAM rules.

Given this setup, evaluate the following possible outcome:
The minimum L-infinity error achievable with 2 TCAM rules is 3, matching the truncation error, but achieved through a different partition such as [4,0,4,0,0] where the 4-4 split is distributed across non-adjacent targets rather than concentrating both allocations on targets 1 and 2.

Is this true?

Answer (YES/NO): NO